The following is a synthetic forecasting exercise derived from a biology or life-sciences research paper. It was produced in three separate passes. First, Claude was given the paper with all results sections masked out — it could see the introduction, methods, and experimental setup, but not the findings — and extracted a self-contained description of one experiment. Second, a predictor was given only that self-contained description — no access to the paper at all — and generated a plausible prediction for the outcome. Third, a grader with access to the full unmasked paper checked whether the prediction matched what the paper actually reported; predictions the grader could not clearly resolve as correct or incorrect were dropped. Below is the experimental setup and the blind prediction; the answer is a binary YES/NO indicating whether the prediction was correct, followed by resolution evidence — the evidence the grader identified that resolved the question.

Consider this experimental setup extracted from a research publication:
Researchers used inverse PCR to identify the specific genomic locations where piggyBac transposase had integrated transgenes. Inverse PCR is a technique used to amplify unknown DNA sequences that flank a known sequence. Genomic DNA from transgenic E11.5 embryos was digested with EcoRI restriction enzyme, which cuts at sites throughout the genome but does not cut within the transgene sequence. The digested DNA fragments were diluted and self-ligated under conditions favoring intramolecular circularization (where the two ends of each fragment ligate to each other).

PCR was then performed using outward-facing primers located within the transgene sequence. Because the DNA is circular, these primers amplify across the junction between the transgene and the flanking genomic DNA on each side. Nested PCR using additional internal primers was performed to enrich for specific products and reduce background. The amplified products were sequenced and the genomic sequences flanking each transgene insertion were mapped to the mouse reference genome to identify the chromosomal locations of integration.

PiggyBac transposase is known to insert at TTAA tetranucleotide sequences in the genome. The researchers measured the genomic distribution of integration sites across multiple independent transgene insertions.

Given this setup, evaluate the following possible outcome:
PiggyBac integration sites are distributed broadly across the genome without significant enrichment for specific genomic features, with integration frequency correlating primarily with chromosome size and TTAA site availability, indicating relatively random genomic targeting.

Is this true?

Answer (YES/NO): NO